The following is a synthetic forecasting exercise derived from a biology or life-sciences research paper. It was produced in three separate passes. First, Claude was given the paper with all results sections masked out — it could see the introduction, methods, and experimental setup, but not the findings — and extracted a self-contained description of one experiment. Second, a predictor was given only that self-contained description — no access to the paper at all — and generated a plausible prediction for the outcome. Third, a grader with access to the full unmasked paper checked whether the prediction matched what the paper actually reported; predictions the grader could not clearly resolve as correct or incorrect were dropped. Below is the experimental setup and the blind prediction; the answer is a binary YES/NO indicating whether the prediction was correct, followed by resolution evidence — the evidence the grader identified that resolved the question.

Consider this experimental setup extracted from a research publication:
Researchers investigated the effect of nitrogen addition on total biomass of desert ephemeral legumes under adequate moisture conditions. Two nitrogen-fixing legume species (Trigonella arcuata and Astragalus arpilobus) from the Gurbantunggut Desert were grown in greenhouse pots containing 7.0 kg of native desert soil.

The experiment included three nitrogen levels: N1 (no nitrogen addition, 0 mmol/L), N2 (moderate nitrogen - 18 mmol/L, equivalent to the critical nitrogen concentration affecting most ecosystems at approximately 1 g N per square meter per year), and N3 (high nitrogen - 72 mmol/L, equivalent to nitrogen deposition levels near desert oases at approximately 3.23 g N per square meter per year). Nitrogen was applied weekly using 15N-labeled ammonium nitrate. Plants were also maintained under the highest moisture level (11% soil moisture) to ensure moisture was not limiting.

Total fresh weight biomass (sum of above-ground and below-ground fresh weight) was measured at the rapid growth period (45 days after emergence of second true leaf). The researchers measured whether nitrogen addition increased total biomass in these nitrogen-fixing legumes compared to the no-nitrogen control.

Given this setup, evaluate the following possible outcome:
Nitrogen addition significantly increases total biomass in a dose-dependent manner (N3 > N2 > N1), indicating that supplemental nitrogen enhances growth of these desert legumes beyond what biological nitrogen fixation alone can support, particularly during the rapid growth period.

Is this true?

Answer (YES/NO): YES